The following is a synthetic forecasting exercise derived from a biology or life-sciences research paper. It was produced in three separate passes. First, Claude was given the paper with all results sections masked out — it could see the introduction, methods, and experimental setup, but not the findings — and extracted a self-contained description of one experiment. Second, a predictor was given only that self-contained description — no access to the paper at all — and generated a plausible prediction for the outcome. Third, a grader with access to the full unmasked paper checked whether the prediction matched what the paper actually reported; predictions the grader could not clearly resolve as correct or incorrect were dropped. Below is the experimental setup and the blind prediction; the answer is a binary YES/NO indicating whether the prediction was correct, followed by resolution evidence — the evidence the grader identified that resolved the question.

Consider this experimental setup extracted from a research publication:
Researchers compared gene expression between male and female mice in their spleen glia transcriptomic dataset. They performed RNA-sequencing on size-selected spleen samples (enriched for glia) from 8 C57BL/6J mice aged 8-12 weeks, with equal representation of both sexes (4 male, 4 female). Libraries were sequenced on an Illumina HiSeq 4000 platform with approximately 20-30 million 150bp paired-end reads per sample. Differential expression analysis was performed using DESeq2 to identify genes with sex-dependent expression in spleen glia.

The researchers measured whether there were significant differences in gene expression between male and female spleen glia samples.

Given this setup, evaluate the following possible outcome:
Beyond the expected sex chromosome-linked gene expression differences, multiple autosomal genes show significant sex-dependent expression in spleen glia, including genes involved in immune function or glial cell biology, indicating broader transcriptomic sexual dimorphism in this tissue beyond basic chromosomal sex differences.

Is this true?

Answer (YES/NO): NO